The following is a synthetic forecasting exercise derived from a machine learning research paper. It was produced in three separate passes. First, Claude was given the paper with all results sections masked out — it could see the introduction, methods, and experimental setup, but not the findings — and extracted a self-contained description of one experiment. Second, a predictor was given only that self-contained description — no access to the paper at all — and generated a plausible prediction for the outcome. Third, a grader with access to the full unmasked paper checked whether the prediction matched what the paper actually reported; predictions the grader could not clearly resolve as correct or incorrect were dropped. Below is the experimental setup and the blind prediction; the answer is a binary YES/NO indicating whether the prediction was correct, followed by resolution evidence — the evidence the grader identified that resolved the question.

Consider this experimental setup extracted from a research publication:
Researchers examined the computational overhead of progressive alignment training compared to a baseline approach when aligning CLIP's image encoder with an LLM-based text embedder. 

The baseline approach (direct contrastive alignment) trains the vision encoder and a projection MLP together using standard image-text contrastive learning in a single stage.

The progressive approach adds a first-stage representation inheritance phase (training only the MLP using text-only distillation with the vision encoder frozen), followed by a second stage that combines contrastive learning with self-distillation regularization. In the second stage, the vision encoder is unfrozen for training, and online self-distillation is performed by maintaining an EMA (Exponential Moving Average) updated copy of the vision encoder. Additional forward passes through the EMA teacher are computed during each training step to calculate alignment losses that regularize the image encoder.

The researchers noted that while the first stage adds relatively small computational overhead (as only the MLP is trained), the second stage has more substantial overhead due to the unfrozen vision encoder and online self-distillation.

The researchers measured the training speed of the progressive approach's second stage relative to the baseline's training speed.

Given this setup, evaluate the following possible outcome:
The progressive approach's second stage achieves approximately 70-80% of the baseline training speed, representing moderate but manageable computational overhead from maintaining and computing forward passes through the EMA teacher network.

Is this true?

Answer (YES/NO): YES